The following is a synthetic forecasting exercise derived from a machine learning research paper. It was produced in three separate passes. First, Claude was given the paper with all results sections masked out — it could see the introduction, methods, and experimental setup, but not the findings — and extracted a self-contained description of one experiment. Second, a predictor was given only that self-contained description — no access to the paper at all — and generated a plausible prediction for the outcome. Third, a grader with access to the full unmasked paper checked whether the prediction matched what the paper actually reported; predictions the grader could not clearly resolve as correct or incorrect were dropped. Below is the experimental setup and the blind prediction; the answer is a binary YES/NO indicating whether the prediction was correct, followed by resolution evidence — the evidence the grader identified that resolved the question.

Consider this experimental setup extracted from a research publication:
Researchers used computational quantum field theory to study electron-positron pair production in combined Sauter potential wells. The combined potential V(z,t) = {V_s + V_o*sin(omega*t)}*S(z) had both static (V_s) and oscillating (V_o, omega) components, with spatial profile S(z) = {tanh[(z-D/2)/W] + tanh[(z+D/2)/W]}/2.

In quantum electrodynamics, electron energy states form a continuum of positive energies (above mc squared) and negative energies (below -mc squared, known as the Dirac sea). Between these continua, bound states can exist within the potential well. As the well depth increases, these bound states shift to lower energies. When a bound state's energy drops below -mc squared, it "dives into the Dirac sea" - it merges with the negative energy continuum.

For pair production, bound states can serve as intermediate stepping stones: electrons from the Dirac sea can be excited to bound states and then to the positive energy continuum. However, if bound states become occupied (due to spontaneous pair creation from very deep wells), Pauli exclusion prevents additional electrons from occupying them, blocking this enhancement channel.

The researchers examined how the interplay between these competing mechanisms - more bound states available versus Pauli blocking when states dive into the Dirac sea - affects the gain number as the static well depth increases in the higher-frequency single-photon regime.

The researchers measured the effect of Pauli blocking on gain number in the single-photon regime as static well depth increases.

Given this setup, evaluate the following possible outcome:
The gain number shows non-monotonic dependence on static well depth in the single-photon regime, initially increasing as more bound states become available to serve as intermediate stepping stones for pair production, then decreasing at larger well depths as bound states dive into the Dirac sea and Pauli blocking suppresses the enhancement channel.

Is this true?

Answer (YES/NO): NO